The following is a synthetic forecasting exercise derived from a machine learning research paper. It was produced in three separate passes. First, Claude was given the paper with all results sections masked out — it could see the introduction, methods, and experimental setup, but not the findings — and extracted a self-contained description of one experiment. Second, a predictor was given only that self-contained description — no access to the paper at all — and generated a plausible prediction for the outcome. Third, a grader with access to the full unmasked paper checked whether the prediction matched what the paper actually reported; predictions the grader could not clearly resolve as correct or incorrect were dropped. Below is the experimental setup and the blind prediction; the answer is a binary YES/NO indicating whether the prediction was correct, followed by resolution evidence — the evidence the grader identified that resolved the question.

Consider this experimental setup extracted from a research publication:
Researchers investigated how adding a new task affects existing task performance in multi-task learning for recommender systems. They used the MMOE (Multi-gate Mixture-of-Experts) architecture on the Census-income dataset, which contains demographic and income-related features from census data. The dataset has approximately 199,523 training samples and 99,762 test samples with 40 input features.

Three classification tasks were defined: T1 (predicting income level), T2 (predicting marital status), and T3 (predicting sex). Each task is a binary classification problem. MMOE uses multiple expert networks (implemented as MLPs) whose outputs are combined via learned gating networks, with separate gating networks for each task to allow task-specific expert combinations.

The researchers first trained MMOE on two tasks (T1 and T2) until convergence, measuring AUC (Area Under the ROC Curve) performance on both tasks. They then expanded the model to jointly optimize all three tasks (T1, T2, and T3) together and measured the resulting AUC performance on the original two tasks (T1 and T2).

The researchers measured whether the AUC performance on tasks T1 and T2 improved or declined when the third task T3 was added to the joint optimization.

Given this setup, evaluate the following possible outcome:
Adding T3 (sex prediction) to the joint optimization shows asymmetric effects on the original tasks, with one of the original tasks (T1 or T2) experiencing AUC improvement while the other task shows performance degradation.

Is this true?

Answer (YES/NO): NO